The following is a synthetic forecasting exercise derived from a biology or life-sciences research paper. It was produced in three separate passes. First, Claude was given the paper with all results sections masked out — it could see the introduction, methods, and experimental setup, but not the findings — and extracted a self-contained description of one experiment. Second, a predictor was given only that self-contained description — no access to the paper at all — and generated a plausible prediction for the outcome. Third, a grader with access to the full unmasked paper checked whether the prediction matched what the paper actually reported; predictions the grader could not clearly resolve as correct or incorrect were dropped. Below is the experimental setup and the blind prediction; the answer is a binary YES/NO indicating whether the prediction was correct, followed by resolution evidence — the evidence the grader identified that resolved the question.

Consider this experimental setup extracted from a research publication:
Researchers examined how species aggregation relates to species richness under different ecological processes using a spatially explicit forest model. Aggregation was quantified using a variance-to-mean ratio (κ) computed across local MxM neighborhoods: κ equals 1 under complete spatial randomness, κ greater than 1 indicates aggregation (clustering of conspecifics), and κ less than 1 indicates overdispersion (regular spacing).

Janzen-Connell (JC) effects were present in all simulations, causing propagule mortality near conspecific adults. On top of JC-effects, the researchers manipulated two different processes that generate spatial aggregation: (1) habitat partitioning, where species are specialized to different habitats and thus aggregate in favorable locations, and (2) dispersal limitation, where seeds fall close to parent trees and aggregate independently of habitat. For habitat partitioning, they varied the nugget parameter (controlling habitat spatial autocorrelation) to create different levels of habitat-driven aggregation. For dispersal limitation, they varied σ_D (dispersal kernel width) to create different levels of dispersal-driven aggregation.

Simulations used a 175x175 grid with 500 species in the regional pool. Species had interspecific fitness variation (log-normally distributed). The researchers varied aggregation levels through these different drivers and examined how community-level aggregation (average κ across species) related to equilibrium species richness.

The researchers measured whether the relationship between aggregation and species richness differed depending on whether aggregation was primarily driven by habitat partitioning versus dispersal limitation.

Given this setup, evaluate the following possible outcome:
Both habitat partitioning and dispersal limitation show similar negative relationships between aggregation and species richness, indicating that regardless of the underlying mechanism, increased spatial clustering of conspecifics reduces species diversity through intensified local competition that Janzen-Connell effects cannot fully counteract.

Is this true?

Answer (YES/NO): NO